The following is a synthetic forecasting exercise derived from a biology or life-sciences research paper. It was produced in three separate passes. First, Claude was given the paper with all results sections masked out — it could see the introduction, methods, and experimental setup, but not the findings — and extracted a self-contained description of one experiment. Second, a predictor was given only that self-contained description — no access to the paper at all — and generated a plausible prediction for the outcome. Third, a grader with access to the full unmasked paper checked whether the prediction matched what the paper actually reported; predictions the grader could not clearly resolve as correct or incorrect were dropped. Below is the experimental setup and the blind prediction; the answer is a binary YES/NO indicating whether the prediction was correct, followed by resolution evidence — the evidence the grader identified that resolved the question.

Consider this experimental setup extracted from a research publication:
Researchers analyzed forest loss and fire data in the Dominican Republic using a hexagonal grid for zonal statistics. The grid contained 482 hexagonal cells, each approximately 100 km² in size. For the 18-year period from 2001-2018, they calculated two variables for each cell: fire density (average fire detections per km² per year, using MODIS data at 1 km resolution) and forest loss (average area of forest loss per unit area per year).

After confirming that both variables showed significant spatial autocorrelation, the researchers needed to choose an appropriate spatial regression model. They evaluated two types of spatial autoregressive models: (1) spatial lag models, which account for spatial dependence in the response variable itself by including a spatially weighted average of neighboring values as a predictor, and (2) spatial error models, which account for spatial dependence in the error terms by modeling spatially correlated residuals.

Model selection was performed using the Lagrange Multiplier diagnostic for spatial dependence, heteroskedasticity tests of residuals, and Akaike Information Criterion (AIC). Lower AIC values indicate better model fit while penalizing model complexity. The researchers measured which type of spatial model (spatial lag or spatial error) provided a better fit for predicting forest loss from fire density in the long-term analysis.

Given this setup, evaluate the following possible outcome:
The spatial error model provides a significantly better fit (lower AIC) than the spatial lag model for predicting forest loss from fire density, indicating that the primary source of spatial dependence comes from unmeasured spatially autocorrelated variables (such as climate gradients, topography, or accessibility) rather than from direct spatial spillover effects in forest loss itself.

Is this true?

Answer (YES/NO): YES